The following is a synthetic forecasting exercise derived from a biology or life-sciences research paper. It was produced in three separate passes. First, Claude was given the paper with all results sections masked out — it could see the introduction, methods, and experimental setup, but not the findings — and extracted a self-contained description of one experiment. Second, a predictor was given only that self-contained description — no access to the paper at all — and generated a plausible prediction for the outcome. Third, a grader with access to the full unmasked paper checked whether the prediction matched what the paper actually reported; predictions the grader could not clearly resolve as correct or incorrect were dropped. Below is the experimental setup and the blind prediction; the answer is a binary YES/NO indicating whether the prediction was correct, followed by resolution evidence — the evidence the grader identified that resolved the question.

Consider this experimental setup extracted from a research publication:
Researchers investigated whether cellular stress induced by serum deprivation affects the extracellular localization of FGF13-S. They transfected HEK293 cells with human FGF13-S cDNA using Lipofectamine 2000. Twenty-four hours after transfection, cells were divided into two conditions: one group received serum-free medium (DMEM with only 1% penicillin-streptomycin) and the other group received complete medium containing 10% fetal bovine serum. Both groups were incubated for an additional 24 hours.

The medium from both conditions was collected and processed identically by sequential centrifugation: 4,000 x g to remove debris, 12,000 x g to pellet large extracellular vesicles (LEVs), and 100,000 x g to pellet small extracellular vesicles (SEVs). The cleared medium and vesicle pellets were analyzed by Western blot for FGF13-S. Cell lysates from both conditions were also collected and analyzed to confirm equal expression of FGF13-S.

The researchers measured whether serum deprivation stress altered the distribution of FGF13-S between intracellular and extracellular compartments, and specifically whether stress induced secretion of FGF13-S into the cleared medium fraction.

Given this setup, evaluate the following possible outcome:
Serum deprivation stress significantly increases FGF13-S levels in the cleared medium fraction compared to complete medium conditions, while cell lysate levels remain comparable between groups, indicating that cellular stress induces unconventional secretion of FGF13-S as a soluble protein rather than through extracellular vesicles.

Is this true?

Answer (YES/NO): NO